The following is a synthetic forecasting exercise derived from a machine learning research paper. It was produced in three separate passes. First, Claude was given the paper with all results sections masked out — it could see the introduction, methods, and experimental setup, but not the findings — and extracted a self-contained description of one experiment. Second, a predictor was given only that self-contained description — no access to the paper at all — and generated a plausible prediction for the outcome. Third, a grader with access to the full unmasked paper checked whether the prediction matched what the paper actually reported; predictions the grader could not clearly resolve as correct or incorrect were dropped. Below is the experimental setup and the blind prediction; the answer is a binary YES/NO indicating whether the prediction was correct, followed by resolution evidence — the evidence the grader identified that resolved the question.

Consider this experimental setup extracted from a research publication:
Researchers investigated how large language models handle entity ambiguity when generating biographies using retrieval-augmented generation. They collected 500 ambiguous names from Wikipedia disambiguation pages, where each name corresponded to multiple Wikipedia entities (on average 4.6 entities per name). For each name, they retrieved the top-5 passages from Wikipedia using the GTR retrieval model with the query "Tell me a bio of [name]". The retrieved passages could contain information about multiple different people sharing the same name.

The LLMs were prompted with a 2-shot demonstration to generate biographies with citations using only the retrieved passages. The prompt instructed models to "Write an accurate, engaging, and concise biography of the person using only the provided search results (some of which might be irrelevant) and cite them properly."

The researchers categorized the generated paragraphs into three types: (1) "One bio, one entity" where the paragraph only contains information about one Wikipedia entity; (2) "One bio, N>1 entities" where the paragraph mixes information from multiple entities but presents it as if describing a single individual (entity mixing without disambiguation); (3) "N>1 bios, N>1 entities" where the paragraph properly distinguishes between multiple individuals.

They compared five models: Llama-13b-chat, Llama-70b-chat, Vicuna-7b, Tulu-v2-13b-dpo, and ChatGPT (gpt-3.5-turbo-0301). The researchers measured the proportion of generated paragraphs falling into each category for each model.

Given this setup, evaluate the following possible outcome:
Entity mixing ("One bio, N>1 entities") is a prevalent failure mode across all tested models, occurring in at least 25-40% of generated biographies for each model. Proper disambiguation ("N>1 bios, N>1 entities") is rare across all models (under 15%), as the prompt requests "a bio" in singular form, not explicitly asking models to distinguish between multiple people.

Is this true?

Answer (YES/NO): NO